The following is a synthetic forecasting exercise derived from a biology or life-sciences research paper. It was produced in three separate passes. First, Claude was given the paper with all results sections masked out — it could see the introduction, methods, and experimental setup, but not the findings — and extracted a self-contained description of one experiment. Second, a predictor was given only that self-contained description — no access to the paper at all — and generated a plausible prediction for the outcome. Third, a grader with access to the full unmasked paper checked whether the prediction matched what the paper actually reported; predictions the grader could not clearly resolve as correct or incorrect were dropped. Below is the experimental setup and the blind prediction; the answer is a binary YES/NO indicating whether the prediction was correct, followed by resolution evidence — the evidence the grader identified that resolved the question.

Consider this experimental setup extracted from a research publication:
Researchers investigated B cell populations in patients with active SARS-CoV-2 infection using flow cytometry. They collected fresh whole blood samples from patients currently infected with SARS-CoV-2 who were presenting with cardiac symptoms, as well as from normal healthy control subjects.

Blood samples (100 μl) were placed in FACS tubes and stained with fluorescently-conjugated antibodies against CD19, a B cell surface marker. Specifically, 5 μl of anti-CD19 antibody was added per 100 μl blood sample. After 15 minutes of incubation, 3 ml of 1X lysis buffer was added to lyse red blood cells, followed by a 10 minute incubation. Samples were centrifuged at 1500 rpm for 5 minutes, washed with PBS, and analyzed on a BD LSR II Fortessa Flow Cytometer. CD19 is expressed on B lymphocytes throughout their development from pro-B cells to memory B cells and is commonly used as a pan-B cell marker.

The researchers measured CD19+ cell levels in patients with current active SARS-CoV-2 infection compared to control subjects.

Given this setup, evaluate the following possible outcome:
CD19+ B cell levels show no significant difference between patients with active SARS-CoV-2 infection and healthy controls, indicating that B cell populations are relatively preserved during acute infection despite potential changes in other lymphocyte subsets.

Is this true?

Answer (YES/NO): NO